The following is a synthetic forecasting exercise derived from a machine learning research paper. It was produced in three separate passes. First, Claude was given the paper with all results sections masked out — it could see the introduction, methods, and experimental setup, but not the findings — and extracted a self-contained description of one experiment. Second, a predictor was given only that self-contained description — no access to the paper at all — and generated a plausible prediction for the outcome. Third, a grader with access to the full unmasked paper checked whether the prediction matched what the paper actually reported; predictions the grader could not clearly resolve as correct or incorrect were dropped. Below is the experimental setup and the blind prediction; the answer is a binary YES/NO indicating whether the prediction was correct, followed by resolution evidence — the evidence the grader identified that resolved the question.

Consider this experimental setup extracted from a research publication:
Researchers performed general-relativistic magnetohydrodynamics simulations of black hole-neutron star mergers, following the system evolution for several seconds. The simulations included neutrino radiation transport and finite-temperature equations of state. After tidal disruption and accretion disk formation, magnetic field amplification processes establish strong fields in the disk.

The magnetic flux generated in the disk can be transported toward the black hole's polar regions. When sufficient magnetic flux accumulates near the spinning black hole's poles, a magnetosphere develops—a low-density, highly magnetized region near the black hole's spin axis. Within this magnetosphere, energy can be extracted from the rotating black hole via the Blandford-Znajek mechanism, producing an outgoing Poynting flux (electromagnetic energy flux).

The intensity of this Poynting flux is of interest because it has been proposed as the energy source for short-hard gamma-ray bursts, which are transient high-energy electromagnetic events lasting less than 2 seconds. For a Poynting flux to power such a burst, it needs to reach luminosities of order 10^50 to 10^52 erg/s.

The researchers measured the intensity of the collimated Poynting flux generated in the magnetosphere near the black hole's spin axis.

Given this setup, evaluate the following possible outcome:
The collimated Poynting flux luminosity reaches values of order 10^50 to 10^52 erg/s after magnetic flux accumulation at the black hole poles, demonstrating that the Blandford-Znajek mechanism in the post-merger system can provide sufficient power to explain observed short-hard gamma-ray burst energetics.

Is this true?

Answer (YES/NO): YES